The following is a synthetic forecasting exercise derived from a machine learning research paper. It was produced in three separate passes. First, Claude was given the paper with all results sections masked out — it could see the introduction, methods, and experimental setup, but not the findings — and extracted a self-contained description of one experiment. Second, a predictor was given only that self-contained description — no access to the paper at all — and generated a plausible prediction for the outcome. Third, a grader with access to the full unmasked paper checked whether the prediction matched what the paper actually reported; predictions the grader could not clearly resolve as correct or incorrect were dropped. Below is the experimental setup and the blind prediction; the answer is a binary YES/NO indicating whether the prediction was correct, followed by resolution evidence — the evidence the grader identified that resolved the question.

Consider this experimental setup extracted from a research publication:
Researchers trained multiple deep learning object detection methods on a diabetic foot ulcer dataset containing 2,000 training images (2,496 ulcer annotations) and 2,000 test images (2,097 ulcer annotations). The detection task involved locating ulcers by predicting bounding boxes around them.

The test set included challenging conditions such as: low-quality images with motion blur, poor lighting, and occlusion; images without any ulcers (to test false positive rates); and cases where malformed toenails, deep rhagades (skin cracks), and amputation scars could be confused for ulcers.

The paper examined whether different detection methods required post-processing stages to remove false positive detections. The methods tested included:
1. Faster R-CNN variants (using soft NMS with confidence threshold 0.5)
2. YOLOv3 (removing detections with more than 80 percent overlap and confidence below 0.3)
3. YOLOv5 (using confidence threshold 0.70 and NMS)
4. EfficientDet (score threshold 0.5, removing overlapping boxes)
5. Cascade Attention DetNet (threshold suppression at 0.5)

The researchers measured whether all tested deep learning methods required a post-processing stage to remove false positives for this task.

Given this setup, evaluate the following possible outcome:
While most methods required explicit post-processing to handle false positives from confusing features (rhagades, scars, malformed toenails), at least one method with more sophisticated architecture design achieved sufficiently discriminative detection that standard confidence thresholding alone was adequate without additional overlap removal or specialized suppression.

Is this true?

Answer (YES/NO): NO